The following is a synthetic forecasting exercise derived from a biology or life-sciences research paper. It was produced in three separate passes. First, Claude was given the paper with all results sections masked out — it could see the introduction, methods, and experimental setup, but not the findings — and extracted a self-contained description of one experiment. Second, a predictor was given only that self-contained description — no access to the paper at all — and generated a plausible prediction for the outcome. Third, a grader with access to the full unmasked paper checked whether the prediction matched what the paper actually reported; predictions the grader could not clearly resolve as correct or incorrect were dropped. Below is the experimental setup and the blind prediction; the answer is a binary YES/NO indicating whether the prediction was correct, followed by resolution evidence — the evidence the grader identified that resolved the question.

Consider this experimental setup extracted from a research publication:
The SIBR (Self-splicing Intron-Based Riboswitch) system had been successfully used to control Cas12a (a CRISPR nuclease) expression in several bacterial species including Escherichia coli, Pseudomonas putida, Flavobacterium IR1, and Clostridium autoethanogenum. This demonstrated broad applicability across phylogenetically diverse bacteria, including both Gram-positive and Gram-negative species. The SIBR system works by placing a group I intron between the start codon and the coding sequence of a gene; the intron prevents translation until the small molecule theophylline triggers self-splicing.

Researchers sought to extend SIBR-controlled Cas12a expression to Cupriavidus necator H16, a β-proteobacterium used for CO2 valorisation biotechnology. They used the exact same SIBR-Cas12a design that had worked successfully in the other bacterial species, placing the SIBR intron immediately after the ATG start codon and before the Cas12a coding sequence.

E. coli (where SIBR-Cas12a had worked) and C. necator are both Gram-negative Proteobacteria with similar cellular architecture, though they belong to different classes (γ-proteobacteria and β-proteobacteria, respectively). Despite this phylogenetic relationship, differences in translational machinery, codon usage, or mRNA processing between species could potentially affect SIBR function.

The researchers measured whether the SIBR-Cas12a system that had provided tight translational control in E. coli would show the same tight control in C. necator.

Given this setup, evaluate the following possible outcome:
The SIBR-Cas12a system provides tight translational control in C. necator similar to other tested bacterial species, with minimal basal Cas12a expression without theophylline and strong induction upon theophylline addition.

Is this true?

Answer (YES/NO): NO